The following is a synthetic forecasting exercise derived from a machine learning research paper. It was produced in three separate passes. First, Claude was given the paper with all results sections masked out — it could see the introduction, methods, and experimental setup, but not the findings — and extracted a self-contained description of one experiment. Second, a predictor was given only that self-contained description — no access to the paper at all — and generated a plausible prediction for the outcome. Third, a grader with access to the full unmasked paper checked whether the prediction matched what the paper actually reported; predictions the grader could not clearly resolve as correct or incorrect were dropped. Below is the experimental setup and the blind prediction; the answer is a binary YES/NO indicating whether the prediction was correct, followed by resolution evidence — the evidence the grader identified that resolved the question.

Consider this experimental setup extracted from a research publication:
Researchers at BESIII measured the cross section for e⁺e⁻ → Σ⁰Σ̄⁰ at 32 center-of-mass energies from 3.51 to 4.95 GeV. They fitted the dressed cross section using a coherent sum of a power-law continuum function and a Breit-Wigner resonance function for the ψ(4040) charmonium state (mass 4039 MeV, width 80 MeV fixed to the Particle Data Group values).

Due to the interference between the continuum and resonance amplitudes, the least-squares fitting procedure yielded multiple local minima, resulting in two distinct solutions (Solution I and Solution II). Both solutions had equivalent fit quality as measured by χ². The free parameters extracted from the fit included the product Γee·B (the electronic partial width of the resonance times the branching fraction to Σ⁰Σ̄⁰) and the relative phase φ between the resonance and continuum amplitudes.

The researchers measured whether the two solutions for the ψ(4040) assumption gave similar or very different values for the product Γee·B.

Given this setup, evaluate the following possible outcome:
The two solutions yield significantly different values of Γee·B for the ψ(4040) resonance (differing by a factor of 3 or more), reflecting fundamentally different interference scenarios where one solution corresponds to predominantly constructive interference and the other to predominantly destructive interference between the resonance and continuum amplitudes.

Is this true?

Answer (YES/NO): NO